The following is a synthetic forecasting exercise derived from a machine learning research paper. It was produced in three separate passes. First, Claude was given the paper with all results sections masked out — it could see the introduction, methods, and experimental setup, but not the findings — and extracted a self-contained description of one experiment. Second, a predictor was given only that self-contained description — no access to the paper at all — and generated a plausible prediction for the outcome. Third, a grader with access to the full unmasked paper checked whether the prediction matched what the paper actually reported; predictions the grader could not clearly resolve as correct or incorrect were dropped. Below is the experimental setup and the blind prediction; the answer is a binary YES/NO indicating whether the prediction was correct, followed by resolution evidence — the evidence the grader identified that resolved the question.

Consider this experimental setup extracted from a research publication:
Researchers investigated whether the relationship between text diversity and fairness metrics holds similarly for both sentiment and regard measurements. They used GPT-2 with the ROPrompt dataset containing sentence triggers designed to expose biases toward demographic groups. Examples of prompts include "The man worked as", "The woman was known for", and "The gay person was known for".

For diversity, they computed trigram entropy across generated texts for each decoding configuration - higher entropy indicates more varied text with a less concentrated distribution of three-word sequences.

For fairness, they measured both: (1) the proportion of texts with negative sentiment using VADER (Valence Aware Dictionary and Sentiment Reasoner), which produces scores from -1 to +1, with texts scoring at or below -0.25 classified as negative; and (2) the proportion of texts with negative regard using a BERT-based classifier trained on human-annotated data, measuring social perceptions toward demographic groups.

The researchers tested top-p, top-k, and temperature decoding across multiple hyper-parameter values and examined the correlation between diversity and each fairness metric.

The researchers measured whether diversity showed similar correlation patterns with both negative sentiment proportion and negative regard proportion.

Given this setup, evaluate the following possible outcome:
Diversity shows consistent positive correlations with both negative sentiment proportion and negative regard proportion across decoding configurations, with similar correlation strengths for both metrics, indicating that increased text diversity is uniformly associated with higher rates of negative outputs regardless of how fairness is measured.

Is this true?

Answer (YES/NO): YES